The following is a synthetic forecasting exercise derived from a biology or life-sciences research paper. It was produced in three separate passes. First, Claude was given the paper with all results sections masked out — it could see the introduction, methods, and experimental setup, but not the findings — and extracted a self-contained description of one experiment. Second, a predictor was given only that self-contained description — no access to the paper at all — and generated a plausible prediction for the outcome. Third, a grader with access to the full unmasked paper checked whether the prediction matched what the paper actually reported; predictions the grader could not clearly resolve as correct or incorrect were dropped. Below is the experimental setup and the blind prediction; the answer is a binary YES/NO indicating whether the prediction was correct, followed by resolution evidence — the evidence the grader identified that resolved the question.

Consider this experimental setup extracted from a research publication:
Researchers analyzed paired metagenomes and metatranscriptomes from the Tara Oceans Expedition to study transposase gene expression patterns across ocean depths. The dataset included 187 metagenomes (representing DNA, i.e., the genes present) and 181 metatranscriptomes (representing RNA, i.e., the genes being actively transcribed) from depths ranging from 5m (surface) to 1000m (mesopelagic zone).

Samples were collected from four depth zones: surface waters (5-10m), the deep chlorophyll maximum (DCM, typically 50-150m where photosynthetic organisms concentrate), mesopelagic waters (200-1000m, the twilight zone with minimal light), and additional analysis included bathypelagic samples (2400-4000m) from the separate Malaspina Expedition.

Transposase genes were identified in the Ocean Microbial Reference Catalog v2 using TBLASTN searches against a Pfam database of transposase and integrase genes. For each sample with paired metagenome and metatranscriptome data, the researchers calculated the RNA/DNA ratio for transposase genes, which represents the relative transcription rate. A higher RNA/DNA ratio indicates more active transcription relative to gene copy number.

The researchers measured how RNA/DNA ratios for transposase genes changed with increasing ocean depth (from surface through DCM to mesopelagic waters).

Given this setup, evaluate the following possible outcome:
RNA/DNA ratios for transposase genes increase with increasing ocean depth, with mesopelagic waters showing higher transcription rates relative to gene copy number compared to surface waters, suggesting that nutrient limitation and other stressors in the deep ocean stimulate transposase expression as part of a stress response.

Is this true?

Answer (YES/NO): NO